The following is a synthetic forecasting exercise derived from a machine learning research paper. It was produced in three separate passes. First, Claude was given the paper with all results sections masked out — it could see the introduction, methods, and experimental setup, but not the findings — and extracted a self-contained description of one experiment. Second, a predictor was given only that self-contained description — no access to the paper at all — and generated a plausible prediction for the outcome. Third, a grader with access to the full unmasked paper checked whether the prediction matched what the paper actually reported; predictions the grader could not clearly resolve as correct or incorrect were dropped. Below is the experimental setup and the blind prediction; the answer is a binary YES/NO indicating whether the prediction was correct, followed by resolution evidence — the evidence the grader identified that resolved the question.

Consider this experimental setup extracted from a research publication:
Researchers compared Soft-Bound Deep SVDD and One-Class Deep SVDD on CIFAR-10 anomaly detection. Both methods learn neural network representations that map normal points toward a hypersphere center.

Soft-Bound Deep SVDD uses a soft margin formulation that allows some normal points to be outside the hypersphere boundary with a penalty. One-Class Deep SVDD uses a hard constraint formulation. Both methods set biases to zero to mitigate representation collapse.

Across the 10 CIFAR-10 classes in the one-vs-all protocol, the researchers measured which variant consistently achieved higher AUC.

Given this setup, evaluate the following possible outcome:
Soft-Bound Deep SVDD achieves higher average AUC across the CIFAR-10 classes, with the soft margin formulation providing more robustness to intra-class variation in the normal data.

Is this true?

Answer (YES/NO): NO